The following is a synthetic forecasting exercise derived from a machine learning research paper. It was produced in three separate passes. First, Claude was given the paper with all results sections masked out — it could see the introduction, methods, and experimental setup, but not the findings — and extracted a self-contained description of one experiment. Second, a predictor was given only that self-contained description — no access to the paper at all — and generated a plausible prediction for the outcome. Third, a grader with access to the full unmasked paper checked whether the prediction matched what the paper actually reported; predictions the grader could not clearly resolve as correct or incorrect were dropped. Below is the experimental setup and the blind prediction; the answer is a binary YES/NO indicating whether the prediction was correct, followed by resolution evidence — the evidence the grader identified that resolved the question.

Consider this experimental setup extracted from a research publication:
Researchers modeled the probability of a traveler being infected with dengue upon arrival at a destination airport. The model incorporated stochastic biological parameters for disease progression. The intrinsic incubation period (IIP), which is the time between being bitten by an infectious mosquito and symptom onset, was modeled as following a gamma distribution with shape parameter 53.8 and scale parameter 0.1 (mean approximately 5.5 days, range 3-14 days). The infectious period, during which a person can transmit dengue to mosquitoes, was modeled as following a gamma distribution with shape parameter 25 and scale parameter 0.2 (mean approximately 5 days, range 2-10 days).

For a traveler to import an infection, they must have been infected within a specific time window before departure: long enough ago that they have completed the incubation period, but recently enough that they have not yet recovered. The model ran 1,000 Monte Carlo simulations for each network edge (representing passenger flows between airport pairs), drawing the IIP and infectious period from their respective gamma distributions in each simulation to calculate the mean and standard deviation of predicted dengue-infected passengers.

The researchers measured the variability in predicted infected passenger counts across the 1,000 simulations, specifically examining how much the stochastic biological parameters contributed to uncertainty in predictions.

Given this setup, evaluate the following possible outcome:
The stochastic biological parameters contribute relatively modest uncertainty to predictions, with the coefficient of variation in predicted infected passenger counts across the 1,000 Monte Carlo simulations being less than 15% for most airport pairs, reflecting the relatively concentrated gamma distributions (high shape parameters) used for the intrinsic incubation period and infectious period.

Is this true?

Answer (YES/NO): NO